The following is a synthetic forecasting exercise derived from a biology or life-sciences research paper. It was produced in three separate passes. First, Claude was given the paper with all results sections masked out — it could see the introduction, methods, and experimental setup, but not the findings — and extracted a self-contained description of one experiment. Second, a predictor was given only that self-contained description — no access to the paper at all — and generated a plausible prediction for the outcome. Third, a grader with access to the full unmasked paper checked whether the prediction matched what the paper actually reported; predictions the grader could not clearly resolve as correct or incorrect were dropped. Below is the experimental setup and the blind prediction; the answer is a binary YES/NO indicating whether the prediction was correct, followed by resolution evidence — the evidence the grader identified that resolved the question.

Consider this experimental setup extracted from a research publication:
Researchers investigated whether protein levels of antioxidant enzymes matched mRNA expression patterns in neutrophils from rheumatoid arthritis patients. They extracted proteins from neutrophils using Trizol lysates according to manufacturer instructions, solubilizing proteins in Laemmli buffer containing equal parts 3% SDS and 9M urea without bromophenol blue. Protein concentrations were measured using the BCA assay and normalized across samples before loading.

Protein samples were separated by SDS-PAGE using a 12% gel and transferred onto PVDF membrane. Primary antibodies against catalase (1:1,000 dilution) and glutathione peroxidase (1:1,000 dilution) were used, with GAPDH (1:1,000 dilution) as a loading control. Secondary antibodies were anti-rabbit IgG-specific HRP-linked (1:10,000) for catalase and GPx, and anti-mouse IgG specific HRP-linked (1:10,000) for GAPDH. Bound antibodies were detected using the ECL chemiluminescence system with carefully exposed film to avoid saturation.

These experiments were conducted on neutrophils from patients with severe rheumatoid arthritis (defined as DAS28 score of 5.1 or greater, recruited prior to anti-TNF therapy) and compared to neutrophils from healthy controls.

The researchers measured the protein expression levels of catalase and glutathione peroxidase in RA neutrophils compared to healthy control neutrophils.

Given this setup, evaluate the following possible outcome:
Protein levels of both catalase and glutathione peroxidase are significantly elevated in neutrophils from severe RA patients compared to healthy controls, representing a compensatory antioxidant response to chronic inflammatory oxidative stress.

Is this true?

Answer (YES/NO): NO